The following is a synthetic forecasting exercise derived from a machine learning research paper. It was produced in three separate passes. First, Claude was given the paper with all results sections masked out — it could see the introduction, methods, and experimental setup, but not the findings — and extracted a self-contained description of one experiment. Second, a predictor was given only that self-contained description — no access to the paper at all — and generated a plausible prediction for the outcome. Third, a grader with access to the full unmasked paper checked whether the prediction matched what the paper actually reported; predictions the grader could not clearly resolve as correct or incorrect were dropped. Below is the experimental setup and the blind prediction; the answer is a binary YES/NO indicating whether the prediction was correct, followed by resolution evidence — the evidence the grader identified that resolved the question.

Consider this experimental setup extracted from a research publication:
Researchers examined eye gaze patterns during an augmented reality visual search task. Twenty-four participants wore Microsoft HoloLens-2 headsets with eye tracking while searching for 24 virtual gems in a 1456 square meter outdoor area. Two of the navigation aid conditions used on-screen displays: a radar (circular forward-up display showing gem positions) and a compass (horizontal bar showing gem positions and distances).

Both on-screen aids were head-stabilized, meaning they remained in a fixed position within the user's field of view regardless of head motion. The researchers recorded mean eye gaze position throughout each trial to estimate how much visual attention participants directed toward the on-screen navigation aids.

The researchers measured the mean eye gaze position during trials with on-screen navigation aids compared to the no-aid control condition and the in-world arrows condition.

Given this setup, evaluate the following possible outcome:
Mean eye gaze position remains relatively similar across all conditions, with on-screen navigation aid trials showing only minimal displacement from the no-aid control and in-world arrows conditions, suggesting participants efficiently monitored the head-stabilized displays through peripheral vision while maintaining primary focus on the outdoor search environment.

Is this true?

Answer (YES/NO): NO